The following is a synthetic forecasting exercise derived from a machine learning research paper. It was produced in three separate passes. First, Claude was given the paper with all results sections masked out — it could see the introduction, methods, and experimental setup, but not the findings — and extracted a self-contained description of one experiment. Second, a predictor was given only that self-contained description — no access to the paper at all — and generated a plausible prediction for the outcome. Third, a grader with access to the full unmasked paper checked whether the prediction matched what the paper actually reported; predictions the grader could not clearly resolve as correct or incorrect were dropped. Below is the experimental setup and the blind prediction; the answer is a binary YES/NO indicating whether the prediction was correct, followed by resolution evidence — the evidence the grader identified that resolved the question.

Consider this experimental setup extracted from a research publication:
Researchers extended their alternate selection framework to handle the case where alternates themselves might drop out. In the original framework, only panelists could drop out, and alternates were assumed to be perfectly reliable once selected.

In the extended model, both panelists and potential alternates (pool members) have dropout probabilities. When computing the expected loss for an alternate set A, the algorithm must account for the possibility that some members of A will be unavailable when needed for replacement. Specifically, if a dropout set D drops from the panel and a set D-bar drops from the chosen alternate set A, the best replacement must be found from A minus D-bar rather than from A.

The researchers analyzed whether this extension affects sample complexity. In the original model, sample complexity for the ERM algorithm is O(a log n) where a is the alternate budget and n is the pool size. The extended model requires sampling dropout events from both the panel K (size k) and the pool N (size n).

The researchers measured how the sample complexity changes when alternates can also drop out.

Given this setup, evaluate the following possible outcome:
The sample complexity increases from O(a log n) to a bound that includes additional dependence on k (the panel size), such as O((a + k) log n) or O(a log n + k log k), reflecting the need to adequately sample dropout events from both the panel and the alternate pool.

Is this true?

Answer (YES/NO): NO